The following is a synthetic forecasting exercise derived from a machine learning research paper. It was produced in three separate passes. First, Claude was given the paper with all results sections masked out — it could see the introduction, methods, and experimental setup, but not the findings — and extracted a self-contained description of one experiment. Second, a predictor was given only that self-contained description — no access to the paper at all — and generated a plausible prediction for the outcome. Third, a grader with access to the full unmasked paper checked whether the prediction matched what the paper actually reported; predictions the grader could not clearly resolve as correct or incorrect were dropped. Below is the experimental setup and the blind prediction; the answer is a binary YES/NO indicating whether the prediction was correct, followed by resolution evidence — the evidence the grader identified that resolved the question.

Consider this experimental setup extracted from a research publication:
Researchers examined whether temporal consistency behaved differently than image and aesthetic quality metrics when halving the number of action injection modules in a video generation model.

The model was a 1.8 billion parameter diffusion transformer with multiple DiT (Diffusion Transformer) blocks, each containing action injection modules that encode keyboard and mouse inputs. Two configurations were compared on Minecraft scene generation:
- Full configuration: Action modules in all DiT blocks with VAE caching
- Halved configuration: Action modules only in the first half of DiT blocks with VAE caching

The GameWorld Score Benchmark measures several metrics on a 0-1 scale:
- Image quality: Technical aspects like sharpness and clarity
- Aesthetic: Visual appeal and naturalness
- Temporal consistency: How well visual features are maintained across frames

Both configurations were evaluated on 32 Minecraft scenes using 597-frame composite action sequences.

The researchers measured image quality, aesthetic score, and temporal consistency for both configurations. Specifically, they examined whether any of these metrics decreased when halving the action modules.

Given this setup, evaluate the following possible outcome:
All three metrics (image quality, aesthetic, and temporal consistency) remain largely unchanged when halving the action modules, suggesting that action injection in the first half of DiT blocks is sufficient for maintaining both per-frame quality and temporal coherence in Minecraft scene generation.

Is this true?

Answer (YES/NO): YES